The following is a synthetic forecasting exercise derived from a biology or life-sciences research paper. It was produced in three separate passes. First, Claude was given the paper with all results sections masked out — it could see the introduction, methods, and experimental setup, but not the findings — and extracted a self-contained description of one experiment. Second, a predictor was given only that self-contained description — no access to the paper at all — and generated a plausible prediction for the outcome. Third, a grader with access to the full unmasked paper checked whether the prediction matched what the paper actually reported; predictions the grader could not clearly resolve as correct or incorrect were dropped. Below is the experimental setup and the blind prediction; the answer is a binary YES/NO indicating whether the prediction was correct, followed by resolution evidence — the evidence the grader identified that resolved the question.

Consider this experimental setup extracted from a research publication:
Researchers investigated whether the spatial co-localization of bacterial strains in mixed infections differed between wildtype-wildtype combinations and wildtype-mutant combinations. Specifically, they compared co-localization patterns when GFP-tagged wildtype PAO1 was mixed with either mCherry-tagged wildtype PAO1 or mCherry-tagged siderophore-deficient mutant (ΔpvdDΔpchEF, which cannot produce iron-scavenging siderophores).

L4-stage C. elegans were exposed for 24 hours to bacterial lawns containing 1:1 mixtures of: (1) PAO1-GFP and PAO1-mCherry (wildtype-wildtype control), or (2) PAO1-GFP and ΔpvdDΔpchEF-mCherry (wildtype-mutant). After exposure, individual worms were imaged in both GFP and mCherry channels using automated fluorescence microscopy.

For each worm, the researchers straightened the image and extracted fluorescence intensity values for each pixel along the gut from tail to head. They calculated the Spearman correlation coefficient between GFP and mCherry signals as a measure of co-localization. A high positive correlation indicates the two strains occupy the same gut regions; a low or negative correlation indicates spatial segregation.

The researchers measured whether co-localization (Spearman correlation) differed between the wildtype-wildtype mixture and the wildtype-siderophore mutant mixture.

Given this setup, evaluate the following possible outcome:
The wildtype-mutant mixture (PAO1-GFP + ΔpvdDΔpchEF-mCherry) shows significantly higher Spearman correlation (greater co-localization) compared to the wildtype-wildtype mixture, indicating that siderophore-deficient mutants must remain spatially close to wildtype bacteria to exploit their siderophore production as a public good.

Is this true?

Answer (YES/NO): NO